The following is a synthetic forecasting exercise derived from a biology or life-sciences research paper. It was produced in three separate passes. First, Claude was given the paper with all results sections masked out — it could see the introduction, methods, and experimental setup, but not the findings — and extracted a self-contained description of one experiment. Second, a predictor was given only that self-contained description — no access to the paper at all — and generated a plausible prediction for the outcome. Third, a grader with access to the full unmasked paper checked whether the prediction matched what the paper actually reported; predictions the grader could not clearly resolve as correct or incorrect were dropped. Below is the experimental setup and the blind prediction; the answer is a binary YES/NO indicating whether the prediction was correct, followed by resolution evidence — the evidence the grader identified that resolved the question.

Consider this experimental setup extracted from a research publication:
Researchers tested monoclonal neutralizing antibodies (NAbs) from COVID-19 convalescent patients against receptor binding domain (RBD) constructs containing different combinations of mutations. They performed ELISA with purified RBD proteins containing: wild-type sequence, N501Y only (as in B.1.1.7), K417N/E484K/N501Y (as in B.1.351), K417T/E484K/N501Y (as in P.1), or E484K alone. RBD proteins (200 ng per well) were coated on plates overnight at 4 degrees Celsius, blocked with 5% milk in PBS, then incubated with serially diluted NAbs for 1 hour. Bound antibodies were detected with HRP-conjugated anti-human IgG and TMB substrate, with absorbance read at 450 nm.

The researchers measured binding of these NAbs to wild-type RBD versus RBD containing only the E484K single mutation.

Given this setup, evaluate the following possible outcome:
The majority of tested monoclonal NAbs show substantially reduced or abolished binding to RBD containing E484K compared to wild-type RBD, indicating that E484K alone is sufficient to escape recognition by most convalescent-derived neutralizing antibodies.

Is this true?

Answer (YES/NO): NO